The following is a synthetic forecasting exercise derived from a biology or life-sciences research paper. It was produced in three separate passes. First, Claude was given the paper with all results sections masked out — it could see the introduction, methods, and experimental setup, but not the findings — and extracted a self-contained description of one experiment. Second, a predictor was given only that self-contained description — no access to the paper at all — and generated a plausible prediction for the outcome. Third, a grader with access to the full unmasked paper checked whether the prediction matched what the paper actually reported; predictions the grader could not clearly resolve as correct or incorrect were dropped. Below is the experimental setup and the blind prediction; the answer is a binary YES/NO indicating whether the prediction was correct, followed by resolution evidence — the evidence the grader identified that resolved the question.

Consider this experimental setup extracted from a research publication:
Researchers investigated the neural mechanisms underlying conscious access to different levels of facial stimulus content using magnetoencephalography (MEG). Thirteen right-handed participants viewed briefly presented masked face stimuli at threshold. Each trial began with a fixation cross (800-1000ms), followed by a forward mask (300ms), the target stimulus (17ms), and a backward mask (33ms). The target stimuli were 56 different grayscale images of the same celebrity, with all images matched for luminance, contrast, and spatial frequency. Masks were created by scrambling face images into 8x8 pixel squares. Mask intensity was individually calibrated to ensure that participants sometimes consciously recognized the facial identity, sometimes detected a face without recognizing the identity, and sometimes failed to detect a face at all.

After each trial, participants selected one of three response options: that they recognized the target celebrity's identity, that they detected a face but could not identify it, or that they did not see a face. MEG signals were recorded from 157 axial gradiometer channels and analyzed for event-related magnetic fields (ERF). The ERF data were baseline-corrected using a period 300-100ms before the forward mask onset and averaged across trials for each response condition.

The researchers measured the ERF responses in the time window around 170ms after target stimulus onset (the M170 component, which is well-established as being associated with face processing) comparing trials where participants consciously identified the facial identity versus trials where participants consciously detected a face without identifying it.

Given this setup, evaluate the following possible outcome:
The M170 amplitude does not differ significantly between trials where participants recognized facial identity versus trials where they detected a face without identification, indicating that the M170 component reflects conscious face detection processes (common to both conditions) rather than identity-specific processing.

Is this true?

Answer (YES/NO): NO